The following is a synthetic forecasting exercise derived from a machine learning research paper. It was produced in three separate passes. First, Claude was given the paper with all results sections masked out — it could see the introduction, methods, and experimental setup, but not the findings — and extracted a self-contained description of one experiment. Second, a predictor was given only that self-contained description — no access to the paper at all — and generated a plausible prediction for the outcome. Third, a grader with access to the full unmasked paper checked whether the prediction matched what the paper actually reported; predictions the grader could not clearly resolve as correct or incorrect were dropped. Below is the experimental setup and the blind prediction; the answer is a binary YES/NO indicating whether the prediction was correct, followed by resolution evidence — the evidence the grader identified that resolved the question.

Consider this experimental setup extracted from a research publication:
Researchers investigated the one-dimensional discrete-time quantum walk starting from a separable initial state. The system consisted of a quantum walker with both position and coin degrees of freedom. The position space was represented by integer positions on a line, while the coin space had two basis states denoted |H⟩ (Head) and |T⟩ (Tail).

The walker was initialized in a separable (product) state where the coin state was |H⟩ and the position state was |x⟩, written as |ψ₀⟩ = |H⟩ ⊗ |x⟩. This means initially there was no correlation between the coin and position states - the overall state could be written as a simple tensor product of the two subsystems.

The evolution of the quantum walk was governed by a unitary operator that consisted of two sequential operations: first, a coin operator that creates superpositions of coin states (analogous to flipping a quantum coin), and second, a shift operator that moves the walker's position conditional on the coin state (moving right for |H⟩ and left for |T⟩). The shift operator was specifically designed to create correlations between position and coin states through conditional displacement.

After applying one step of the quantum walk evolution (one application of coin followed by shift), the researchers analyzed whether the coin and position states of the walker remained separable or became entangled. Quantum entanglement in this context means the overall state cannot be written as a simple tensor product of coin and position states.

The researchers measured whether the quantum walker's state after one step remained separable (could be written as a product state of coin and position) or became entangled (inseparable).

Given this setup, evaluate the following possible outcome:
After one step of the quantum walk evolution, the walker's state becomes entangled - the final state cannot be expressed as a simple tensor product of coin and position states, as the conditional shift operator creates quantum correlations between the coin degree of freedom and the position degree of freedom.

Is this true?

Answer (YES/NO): YES